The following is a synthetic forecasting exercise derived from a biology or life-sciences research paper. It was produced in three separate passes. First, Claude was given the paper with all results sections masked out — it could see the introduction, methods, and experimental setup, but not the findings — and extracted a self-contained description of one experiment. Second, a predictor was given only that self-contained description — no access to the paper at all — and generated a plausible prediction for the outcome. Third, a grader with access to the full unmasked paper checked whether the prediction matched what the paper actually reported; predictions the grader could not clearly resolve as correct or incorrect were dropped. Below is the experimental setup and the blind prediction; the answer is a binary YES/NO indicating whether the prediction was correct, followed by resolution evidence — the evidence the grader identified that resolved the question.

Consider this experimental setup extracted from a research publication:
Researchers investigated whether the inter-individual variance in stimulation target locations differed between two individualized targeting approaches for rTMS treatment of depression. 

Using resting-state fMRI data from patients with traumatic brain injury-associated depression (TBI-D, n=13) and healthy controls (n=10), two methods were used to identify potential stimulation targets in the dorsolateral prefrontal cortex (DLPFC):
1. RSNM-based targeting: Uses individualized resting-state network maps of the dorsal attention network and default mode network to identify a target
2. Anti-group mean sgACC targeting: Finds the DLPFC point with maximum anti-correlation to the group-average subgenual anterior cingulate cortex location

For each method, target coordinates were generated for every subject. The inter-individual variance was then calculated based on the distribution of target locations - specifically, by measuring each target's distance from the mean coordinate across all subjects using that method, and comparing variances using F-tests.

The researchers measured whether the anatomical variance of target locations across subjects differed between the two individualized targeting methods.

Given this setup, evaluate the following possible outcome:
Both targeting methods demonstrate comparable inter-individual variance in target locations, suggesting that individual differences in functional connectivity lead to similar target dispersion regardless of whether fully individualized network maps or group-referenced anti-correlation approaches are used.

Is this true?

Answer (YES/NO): NO